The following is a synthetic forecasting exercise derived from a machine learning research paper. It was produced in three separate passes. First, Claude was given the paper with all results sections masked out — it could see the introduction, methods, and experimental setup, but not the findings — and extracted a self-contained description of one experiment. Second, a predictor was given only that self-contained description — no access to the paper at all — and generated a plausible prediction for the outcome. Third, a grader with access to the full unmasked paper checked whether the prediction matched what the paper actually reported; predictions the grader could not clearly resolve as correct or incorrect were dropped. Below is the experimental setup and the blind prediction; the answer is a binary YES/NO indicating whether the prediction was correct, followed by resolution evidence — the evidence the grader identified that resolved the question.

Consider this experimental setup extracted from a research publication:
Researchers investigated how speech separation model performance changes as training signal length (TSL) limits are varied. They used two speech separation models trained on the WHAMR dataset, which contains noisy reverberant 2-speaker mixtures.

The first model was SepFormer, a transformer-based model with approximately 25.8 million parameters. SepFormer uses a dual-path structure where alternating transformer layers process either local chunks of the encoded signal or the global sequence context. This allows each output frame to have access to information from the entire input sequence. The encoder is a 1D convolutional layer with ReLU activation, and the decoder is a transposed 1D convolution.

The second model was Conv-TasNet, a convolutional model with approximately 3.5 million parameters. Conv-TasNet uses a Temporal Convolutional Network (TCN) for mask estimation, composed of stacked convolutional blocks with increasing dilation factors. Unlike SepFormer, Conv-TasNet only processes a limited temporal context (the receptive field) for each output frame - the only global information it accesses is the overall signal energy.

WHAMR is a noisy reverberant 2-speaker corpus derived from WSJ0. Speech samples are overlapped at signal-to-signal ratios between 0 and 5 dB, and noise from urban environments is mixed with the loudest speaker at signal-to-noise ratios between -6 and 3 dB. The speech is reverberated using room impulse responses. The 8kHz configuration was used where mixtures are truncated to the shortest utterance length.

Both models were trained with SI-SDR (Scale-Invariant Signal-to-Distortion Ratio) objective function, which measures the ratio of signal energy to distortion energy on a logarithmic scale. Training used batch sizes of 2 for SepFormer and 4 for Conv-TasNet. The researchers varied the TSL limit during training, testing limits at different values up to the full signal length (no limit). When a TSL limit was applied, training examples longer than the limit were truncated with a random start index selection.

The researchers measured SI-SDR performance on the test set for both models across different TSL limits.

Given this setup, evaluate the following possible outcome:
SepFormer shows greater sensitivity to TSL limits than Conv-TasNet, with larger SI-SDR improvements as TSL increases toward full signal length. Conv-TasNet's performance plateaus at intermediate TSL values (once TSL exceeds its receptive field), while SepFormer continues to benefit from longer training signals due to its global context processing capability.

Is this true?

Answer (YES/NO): NO